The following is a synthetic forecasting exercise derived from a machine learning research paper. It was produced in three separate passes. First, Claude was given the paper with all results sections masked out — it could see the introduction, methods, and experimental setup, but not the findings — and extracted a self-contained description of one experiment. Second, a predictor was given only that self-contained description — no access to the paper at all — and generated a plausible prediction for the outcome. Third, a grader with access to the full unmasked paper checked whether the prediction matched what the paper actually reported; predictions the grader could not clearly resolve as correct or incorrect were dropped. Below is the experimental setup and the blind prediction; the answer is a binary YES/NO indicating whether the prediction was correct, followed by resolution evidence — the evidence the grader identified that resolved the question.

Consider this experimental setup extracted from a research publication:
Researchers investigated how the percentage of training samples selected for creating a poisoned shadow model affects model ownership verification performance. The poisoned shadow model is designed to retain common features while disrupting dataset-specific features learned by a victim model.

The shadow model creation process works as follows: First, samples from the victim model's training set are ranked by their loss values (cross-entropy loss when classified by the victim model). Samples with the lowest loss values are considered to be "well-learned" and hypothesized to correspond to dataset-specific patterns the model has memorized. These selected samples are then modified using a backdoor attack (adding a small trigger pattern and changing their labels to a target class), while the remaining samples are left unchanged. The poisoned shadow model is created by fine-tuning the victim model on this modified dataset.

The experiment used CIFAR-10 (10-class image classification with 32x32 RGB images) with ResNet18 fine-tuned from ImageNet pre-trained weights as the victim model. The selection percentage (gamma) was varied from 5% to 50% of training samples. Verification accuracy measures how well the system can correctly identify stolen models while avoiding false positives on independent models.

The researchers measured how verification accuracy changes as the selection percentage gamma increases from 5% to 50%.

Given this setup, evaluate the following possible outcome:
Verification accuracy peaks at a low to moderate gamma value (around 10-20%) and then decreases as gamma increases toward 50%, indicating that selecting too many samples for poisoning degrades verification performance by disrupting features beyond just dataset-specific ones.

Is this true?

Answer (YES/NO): NO